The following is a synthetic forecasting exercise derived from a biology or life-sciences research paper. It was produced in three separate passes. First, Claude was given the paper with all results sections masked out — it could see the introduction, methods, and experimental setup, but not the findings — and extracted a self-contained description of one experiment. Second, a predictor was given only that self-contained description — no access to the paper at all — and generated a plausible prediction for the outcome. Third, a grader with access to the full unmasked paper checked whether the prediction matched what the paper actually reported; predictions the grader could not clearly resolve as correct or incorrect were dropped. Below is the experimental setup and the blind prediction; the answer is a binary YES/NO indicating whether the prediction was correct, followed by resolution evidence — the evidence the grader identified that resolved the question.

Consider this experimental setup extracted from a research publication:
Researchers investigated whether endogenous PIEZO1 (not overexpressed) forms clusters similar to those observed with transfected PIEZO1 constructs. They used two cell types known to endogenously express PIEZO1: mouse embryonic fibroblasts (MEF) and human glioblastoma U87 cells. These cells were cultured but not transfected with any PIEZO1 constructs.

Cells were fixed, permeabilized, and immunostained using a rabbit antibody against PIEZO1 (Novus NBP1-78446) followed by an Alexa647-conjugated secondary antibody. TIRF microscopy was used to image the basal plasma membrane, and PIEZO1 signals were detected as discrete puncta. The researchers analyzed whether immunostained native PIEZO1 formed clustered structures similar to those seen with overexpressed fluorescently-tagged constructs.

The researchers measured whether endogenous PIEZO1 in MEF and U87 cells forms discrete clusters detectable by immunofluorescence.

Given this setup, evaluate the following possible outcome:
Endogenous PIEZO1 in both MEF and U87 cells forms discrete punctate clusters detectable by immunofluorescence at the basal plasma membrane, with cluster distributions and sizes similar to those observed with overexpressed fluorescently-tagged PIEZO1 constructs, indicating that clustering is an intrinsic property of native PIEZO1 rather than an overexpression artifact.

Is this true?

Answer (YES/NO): YES